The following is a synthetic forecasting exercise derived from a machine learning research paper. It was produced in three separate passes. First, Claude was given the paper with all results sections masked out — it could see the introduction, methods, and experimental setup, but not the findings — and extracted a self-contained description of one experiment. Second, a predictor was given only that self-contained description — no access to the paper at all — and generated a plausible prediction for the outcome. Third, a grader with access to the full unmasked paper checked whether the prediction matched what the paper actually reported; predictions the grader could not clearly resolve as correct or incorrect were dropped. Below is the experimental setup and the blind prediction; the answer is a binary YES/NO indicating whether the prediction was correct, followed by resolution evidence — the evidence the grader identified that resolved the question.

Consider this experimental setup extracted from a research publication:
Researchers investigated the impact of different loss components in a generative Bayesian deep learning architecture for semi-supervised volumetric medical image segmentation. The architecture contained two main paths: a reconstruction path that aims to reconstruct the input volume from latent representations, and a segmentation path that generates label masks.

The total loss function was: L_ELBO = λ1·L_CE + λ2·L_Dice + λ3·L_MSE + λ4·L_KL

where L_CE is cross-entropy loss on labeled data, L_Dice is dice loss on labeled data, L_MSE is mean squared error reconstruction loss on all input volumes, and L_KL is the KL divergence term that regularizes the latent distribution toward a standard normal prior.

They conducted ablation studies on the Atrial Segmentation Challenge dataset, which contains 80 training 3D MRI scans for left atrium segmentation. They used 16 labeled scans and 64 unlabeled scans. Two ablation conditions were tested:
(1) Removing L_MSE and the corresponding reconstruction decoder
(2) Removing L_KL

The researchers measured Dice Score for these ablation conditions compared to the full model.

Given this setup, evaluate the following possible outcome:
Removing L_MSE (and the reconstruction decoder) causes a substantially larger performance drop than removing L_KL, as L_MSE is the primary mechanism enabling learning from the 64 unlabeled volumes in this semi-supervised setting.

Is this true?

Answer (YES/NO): NO